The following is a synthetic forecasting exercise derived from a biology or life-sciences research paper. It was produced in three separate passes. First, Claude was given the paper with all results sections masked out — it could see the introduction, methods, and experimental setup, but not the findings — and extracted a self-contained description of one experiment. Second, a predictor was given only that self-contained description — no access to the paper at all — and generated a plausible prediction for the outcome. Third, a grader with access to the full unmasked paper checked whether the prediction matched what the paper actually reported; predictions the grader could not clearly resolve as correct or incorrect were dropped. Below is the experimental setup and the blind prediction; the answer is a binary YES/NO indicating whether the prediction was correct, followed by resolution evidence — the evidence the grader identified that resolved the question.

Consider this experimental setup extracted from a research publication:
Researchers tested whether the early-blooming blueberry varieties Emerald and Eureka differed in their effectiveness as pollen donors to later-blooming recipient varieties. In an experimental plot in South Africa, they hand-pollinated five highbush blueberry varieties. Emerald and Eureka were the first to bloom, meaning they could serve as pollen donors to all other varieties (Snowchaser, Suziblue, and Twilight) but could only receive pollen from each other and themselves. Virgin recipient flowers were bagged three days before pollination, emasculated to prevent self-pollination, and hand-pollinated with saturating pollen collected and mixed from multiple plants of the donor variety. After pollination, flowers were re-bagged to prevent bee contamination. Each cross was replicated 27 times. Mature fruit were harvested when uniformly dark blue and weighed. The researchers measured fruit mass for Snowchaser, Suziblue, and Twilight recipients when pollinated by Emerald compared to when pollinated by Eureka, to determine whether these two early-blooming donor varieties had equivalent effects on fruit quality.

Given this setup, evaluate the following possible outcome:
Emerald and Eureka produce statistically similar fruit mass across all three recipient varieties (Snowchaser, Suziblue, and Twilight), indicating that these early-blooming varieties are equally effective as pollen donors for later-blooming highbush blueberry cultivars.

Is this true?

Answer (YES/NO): NO